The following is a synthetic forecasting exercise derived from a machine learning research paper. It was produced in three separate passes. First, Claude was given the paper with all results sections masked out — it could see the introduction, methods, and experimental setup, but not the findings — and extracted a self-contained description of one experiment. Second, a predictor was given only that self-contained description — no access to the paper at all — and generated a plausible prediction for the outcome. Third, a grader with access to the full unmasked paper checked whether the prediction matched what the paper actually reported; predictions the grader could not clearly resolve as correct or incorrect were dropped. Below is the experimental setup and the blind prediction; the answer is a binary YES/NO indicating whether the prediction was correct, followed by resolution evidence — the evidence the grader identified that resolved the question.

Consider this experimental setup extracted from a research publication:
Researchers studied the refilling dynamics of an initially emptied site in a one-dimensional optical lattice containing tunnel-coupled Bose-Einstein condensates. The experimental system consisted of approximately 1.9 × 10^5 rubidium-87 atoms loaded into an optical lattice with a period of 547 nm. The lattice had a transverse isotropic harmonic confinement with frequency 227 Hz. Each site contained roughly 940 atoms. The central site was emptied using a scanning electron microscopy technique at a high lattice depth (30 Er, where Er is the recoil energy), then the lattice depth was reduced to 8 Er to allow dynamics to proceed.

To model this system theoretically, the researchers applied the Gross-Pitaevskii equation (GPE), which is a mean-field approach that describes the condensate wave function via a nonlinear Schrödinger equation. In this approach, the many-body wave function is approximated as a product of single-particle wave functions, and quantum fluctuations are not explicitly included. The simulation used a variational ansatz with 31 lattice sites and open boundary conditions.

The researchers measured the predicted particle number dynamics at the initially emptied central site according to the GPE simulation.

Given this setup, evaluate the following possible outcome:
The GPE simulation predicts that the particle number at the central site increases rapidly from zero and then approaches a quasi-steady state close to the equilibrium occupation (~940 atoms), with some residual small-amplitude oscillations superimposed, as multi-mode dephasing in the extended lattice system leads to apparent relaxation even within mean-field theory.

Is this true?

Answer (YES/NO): NO